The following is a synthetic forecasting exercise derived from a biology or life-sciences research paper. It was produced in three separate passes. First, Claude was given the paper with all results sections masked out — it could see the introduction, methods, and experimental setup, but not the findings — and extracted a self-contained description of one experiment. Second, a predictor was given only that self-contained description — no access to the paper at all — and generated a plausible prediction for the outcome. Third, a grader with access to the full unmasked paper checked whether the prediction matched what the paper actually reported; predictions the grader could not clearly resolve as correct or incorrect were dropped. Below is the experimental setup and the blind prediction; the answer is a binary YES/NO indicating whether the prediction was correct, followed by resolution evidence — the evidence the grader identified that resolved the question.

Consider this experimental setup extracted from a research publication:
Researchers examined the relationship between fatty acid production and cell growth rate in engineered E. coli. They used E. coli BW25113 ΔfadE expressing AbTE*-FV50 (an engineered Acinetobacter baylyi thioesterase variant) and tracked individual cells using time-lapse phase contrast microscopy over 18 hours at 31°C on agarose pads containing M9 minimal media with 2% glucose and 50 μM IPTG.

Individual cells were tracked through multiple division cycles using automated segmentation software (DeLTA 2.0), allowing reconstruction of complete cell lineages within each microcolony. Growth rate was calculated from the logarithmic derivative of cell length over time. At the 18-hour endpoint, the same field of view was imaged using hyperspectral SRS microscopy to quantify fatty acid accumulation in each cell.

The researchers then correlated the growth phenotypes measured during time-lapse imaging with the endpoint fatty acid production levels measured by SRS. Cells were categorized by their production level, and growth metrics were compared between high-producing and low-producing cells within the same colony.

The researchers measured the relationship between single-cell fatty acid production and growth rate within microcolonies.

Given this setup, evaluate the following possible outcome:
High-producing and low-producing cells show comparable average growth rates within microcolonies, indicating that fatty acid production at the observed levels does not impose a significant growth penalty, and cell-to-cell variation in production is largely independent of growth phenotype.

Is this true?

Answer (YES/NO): YES